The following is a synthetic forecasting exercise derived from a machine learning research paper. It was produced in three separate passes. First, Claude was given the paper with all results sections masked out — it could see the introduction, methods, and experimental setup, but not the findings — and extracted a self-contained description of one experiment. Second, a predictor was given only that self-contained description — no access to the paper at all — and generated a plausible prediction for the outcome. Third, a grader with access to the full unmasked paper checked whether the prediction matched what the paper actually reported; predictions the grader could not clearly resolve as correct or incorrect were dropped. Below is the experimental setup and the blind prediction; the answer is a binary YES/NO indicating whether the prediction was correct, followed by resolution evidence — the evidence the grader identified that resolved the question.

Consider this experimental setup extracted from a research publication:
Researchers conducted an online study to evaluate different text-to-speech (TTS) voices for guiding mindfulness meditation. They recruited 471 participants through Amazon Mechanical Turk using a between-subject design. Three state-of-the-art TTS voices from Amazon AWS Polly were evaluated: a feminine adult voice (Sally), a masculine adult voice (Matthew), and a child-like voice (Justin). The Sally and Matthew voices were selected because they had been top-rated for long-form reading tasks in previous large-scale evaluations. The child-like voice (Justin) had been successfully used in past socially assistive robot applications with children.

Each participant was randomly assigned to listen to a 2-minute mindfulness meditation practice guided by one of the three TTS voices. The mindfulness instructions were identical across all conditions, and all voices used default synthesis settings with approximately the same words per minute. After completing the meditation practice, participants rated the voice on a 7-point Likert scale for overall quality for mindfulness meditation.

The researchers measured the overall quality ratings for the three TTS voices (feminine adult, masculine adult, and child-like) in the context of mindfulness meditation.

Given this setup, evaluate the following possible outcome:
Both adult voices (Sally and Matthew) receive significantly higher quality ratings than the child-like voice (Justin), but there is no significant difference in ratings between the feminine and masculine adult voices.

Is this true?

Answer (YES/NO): NO